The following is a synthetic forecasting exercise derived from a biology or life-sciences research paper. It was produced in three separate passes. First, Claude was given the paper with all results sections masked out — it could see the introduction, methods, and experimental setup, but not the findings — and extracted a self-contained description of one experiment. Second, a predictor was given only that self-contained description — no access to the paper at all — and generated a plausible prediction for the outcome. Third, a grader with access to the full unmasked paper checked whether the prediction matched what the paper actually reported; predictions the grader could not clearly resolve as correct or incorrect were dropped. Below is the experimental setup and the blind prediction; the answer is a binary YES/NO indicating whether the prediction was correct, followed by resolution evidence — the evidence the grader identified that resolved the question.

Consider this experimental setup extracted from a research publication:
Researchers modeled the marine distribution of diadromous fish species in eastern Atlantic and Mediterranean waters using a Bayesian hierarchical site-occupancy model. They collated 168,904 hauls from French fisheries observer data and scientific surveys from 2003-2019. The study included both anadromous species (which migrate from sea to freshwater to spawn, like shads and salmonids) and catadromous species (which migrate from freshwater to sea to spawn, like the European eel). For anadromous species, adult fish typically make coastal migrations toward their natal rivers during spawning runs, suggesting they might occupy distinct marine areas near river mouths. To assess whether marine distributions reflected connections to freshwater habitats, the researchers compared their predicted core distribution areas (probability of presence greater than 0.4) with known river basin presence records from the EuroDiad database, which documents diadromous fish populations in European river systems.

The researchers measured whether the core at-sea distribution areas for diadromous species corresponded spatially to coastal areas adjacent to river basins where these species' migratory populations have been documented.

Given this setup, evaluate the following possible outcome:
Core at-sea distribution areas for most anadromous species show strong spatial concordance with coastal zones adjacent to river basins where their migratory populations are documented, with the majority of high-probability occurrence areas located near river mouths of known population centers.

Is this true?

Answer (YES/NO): YES